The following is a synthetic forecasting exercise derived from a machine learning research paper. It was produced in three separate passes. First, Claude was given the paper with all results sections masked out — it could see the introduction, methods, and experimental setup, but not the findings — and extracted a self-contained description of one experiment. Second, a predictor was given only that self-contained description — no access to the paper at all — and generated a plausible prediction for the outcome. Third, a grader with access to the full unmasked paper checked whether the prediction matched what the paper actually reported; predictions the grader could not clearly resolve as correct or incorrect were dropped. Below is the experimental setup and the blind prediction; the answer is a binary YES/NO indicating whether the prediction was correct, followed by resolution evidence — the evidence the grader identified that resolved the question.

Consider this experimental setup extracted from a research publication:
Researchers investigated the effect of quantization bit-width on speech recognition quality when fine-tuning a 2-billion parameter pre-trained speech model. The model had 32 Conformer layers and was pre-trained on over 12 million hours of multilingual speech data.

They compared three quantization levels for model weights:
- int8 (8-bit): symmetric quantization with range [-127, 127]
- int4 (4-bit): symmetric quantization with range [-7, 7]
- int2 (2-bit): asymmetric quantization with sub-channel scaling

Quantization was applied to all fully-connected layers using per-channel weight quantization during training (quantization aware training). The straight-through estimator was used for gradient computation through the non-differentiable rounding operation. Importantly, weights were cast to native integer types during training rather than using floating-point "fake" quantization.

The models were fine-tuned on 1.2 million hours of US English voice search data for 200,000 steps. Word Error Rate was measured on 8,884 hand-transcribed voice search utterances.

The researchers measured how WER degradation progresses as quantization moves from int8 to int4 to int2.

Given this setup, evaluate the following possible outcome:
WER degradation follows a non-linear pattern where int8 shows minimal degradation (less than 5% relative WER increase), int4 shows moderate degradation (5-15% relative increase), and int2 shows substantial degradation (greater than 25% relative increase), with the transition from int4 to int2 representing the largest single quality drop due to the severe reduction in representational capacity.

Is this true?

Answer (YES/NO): NO